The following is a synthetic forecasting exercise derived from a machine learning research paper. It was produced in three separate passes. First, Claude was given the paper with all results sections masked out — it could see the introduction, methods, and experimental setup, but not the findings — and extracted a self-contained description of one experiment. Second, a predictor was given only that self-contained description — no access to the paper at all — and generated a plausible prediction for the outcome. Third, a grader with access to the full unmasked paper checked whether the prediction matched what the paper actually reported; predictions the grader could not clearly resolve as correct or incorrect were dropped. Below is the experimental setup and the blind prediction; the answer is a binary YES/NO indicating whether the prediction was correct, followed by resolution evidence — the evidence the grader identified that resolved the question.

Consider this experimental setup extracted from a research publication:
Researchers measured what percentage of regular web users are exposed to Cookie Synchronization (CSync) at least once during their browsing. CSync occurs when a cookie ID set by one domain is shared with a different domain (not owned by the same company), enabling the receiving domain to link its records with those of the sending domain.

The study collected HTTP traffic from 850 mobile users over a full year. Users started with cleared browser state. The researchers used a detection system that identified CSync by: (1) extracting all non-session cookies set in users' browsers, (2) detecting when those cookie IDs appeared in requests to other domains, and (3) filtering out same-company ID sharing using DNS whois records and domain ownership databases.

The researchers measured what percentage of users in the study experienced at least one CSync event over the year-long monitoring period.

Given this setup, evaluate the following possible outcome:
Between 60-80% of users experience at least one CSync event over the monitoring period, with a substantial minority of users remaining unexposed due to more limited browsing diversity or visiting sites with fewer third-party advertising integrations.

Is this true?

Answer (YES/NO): NO